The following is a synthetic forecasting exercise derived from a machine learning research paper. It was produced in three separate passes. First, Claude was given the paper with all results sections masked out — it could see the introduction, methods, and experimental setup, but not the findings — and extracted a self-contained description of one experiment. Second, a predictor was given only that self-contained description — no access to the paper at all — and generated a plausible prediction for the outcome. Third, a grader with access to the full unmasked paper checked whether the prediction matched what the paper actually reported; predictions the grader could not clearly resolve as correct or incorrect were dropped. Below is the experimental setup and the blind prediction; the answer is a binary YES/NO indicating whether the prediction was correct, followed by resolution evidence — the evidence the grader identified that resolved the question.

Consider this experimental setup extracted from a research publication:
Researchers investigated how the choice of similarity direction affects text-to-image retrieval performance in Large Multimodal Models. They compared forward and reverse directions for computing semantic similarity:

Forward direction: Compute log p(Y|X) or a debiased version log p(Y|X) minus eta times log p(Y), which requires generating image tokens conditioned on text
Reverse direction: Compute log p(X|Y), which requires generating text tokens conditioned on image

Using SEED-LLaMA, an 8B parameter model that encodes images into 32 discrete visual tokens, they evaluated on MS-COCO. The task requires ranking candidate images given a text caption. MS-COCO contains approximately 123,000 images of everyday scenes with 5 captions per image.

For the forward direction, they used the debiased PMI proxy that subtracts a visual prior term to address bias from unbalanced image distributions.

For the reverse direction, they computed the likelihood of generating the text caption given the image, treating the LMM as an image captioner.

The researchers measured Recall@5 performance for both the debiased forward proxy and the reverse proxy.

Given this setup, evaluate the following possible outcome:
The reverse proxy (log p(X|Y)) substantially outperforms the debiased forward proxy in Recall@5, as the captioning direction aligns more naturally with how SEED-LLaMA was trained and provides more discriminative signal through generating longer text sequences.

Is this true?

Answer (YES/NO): YES